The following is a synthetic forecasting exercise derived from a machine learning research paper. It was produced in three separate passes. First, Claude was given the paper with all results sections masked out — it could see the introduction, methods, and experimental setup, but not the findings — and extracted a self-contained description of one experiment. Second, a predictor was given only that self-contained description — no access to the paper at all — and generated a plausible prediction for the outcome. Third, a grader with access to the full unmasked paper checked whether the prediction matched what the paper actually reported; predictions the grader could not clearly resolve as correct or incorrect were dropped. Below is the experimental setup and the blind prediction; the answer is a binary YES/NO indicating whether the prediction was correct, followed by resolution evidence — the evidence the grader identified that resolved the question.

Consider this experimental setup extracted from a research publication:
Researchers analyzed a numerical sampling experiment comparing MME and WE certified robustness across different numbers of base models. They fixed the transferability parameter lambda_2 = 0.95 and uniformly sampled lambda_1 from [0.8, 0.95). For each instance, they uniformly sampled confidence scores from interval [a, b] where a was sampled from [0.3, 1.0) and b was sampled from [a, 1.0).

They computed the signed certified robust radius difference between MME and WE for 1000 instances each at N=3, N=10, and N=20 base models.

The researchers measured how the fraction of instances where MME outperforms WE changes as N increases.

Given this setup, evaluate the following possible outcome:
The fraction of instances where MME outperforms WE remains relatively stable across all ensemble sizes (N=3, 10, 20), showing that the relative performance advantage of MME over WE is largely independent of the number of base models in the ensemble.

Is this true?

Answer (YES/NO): NO